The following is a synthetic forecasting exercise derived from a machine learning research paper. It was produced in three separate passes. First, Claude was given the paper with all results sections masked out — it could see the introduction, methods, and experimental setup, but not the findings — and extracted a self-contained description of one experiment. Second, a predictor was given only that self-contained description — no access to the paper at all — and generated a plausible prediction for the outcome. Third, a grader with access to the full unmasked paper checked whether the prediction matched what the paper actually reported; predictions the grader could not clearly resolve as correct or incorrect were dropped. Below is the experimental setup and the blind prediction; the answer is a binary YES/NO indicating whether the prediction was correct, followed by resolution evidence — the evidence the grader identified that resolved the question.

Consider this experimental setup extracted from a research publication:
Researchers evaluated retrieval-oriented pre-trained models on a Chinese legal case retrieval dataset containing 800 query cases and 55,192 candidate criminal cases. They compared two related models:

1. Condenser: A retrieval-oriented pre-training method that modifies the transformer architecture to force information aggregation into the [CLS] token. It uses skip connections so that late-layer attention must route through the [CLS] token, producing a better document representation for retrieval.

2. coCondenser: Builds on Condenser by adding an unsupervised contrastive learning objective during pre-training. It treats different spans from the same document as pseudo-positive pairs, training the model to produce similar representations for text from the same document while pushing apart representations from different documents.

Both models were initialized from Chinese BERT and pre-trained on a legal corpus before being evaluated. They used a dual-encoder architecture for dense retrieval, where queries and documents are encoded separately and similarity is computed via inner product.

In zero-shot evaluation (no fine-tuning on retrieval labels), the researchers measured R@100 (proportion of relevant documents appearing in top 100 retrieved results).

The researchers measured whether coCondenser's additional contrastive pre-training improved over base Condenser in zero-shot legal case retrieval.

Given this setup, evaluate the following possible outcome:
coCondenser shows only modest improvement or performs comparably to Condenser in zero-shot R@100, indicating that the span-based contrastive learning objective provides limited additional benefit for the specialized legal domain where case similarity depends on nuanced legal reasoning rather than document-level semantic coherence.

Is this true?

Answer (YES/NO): YES